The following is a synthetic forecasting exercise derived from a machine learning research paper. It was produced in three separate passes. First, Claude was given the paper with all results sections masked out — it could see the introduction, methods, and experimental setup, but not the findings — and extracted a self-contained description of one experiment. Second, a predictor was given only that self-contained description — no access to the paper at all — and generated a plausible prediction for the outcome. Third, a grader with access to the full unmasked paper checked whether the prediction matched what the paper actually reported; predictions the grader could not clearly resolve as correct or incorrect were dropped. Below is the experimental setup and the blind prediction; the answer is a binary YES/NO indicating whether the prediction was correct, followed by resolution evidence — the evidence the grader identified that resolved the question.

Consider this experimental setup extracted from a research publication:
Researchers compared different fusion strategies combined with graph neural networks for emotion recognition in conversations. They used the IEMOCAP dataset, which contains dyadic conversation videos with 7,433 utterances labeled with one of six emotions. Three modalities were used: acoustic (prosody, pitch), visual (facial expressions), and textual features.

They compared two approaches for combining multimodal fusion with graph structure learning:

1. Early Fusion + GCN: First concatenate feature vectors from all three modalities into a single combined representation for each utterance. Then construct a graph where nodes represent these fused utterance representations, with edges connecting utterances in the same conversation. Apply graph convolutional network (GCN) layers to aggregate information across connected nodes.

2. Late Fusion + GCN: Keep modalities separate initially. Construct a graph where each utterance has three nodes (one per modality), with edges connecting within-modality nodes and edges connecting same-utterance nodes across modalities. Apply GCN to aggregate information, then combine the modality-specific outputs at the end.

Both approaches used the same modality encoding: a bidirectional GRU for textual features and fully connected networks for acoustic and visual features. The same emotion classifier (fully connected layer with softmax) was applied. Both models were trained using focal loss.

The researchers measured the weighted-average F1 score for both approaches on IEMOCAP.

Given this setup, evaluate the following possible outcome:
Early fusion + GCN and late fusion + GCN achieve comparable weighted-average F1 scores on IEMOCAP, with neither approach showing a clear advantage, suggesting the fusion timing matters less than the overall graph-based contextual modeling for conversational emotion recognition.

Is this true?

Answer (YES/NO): NO